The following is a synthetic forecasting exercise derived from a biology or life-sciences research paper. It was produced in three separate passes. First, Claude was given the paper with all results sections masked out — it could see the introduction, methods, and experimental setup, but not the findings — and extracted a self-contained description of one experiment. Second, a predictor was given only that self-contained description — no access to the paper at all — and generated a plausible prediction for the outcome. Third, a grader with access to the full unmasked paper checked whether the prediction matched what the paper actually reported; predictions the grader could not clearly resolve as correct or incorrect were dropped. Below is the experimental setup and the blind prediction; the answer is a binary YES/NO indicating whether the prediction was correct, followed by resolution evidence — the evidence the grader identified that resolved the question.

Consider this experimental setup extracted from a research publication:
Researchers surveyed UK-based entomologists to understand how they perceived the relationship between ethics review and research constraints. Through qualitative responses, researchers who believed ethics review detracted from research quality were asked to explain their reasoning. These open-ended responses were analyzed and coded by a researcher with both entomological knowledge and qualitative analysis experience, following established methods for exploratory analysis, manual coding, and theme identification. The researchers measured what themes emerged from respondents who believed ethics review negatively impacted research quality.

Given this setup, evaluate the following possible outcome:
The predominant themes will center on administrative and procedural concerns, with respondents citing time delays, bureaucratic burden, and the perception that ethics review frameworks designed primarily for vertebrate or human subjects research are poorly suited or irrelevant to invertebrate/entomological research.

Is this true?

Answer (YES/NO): NO